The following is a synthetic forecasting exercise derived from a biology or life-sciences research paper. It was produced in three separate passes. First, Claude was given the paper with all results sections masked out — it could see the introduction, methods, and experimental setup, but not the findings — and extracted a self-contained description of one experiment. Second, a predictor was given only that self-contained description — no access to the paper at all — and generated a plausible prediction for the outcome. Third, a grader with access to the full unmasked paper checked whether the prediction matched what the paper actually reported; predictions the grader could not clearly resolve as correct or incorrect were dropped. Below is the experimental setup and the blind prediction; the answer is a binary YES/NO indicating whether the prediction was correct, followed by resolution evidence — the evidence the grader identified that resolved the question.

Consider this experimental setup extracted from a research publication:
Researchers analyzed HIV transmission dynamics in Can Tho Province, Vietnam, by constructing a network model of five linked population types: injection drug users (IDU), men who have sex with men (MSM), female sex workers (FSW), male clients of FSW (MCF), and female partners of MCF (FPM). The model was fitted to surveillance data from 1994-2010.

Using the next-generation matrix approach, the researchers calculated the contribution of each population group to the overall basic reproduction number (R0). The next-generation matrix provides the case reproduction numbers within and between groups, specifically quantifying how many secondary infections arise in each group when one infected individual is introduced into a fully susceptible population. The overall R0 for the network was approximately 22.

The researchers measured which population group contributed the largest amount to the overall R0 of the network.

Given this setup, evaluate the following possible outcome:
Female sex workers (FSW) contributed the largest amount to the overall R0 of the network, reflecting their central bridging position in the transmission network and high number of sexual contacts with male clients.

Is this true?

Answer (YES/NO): NO